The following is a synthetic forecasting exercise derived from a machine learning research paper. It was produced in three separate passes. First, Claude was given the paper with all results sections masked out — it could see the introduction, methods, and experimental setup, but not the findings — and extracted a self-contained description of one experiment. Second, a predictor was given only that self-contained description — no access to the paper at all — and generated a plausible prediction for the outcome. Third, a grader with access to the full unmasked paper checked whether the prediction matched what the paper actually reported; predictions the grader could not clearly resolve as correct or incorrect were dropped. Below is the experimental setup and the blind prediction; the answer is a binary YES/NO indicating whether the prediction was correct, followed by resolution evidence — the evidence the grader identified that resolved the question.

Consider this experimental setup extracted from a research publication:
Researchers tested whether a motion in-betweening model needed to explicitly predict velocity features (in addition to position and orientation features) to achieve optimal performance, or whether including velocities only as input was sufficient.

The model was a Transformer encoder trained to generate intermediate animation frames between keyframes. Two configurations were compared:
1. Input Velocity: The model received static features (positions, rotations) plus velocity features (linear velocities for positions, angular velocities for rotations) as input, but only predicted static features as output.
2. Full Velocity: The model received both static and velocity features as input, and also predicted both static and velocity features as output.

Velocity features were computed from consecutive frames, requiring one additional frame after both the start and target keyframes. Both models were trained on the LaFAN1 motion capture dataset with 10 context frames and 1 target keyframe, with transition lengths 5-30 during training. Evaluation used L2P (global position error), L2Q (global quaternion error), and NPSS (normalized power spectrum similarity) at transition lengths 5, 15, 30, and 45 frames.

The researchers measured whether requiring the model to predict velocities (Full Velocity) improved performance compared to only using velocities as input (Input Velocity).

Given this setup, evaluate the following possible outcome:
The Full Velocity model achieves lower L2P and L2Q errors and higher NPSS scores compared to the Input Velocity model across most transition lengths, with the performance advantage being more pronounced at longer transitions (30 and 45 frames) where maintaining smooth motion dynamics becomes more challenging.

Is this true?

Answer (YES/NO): NO